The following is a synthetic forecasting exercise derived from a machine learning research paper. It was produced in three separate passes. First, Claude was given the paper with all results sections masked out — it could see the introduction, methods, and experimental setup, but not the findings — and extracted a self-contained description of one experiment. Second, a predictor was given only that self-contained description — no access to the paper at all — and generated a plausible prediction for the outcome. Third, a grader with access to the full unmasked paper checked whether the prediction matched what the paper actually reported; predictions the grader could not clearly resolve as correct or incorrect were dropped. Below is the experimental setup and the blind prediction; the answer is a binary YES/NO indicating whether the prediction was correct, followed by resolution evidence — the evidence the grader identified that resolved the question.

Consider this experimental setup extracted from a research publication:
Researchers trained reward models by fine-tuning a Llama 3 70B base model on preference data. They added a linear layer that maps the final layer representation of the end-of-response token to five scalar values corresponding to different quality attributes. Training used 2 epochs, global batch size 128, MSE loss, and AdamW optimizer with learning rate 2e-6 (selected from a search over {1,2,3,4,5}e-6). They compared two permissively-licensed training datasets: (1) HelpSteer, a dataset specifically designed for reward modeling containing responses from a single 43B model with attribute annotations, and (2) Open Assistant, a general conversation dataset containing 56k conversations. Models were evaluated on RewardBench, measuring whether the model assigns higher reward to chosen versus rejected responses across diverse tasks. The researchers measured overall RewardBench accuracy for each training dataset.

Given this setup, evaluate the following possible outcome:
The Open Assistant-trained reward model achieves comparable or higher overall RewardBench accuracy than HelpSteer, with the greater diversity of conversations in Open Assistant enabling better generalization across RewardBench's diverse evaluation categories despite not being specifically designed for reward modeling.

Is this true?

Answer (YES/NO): YES